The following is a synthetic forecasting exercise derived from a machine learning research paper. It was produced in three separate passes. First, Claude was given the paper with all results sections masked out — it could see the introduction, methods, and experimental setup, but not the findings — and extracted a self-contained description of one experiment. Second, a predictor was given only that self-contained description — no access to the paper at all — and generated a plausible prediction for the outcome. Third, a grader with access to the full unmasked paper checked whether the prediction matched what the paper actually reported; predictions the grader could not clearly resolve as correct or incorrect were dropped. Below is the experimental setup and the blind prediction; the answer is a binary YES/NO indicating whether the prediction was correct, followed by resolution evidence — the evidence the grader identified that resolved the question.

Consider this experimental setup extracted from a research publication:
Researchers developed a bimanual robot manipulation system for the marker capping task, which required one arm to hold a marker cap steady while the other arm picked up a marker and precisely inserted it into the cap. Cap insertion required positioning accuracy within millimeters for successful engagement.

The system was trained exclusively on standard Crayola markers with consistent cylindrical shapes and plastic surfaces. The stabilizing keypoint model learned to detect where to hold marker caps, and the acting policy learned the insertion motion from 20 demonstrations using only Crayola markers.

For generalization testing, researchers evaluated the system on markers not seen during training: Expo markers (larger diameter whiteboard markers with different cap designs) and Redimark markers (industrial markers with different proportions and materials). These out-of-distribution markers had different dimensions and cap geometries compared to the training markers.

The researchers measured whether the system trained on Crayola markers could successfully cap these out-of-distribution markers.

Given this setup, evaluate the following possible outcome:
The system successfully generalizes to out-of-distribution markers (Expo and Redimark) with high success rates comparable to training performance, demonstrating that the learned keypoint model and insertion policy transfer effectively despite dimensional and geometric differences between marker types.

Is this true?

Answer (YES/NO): NO